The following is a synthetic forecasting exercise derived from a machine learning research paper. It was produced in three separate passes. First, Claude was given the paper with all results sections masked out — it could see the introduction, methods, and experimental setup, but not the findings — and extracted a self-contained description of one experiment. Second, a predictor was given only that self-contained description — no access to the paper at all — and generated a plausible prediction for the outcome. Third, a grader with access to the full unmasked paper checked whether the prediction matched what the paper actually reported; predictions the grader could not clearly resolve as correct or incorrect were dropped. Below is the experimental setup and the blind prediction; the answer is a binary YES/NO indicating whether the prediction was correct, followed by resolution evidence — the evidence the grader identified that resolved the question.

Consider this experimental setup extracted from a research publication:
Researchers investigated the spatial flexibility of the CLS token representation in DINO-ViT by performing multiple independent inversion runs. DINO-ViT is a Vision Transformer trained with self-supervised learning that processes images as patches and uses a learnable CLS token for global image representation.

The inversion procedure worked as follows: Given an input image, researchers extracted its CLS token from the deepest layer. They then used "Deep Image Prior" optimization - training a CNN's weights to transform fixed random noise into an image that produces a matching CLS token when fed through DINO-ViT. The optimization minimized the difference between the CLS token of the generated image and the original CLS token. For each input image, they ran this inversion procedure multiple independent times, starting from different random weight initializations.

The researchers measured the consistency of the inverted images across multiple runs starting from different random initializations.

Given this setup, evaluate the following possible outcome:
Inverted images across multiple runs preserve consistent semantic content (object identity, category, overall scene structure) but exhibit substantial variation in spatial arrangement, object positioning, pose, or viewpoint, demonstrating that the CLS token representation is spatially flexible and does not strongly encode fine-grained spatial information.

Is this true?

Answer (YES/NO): YES